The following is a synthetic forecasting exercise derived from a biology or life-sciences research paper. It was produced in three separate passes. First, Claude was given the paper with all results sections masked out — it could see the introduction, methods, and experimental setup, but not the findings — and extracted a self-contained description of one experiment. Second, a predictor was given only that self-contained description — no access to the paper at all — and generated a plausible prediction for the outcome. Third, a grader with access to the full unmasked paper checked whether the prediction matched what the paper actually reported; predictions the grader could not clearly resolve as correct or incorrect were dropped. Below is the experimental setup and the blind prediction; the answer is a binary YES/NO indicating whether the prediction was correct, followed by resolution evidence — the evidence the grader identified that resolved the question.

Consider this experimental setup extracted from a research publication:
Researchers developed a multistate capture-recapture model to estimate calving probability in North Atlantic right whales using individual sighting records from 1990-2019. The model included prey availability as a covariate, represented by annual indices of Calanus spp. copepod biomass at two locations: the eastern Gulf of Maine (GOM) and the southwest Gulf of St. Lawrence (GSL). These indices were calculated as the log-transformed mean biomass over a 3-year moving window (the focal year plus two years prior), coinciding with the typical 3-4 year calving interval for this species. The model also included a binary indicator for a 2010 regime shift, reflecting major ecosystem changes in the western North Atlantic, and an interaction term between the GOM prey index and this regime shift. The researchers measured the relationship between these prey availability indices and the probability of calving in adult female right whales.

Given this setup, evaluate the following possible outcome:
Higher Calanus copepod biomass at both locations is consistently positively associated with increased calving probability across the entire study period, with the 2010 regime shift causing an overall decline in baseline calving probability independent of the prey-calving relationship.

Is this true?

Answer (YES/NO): NO